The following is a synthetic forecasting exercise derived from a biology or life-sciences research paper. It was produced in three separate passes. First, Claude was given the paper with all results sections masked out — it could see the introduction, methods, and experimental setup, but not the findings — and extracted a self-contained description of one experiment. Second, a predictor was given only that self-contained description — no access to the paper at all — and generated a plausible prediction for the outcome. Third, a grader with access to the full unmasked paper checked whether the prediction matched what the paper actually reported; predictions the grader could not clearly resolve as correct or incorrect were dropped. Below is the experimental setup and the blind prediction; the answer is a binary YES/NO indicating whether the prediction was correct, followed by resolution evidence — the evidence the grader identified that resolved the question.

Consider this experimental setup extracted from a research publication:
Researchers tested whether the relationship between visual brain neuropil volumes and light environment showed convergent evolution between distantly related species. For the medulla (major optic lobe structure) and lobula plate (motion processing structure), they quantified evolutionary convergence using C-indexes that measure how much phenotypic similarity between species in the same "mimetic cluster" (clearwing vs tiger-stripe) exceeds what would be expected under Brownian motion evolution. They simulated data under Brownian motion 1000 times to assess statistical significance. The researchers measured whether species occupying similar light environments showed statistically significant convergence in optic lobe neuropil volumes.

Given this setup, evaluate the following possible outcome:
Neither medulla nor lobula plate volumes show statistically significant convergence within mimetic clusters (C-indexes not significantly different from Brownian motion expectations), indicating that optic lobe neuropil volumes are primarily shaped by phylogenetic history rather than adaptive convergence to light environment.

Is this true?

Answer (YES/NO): NO